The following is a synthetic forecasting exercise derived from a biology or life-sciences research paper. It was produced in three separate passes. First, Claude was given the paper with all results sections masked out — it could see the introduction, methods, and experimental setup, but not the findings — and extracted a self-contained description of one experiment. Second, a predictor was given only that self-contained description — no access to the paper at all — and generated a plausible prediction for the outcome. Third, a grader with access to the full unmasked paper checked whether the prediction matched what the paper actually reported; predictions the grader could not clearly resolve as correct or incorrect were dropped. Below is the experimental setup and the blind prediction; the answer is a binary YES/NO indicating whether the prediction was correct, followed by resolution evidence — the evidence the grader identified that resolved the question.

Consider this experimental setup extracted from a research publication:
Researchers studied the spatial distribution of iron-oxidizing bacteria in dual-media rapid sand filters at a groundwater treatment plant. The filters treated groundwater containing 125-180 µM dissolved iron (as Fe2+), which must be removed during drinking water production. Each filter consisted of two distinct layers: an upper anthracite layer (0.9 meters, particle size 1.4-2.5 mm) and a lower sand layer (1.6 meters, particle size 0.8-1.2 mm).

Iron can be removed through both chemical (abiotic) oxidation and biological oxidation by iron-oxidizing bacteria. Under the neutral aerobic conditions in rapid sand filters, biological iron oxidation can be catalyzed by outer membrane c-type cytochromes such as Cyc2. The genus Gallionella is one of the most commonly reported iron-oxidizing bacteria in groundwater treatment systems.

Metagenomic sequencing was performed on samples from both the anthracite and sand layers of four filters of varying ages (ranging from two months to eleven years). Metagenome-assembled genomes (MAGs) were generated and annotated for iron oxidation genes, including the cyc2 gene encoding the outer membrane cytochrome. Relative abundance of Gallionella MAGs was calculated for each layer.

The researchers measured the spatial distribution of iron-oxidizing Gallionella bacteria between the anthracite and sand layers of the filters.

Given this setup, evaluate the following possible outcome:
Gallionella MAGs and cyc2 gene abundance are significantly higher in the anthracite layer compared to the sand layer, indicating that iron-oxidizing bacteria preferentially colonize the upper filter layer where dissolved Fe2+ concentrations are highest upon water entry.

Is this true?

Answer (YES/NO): YES